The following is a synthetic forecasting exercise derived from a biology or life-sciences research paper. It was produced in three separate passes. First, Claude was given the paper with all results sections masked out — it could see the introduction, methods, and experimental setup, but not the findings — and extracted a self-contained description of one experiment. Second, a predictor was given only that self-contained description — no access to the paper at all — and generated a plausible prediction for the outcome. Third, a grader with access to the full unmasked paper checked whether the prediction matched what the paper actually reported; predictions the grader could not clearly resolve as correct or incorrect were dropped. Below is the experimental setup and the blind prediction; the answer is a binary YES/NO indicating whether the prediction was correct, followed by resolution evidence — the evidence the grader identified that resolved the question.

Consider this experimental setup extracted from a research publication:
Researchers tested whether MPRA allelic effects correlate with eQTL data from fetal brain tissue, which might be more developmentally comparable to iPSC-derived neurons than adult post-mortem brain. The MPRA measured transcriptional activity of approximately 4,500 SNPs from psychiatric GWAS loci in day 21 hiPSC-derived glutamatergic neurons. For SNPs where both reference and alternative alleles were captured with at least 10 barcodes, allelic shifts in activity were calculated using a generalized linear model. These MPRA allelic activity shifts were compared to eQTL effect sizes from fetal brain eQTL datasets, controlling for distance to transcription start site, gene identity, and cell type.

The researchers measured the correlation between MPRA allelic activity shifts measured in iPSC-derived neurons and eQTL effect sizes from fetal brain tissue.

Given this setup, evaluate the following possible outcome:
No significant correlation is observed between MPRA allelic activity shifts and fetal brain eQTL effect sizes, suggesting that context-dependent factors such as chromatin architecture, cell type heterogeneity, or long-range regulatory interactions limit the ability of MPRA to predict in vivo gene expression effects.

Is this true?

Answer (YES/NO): NO